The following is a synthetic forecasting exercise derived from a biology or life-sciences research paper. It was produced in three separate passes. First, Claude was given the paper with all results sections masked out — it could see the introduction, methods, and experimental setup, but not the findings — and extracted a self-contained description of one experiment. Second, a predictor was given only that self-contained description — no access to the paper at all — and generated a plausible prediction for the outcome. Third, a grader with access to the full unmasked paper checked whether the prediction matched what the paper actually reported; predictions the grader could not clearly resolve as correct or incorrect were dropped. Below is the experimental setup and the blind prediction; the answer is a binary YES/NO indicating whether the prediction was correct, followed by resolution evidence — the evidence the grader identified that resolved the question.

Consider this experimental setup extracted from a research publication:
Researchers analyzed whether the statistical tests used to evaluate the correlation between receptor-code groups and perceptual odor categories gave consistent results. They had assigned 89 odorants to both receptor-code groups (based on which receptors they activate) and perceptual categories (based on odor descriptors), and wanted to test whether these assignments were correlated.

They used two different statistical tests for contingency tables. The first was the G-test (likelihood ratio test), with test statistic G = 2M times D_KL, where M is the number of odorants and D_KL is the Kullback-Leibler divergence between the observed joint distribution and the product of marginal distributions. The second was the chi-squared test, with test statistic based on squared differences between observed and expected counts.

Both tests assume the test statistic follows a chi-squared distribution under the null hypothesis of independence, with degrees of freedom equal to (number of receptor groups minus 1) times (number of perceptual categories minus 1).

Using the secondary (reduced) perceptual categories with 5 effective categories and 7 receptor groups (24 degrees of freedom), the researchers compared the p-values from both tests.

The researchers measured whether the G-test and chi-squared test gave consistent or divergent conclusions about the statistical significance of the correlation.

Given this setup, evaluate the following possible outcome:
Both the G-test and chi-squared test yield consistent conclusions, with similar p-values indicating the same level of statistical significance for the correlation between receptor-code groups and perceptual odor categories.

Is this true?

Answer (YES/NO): YES